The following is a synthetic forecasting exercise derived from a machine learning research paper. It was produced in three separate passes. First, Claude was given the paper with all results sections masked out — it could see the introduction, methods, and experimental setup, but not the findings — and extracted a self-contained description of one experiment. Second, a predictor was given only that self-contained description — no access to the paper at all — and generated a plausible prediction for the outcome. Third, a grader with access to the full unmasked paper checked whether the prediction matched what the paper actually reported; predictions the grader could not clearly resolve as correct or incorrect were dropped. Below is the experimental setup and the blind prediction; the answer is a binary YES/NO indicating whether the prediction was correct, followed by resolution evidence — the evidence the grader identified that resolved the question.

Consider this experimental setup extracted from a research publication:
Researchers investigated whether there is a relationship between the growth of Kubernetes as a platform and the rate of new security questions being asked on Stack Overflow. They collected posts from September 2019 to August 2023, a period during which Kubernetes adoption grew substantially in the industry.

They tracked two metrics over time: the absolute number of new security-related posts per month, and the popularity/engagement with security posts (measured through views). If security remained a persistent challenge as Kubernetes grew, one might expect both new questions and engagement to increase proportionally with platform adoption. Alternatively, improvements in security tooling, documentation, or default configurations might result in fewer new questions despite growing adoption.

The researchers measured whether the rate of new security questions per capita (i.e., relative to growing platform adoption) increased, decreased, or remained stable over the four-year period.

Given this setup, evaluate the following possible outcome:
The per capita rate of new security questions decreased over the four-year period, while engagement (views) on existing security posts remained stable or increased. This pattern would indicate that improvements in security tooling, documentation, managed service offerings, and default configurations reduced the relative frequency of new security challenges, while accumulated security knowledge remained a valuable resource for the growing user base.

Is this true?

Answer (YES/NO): YES